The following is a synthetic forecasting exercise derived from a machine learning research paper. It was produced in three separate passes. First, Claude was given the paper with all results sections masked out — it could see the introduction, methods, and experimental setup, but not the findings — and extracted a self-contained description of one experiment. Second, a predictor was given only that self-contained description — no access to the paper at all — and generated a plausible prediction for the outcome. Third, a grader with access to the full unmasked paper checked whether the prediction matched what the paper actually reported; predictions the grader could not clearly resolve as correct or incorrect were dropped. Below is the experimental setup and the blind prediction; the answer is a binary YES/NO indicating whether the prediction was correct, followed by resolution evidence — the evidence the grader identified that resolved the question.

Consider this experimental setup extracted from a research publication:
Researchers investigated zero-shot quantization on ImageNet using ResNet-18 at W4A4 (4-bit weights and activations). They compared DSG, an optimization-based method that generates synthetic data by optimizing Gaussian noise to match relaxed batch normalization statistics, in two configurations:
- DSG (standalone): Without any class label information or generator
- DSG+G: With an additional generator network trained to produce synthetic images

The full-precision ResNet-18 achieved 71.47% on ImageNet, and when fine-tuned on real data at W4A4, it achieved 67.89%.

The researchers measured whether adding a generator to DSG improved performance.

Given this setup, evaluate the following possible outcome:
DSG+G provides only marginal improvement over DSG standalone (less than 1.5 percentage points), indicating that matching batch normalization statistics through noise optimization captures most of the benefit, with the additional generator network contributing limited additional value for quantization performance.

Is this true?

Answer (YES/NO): YES